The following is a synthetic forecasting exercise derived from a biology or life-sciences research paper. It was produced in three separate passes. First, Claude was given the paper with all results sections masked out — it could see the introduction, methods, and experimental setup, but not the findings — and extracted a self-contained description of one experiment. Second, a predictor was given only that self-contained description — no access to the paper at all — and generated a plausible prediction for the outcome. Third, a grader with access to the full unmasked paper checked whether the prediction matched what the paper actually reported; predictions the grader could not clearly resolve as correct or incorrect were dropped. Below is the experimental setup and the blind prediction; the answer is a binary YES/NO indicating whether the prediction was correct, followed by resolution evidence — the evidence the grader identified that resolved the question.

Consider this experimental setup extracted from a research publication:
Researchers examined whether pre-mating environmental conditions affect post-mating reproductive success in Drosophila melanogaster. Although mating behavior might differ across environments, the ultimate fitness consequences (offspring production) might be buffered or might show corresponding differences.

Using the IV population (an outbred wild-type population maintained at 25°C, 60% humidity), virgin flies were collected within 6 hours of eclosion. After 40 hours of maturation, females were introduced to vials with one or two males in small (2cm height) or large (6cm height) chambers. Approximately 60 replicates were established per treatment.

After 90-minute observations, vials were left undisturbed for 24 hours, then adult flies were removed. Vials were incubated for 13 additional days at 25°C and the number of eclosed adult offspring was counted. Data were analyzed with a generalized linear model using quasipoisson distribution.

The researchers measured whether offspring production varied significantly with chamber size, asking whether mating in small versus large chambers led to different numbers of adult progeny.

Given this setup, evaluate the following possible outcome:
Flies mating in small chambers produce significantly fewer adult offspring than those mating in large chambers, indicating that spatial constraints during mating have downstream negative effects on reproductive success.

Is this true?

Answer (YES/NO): YES